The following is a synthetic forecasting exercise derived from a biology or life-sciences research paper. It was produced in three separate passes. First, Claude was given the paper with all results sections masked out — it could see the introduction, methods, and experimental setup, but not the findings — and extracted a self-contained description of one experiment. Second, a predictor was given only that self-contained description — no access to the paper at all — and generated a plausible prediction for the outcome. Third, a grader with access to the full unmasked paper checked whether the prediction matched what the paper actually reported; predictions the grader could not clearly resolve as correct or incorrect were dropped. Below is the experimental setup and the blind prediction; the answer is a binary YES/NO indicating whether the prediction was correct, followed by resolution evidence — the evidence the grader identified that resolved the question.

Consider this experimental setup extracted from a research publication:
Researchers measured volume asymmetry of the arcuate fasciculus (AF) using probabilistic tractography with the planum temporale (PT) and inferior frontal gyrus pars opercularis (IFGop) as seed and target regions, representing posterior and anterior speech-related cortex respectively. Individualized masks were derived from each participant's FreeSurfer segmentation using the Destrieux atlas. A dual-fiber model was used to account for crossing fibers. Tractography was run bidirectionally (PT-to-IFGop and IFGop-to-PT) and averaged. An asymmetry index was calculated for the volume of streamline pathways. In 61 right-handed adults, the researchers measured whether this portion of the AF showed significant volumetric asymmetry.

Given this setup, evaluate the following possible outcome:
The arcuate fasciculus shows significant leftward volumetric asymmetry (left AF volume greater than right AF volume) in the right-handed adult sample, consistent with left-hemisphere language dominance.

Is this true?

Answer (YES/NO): YES